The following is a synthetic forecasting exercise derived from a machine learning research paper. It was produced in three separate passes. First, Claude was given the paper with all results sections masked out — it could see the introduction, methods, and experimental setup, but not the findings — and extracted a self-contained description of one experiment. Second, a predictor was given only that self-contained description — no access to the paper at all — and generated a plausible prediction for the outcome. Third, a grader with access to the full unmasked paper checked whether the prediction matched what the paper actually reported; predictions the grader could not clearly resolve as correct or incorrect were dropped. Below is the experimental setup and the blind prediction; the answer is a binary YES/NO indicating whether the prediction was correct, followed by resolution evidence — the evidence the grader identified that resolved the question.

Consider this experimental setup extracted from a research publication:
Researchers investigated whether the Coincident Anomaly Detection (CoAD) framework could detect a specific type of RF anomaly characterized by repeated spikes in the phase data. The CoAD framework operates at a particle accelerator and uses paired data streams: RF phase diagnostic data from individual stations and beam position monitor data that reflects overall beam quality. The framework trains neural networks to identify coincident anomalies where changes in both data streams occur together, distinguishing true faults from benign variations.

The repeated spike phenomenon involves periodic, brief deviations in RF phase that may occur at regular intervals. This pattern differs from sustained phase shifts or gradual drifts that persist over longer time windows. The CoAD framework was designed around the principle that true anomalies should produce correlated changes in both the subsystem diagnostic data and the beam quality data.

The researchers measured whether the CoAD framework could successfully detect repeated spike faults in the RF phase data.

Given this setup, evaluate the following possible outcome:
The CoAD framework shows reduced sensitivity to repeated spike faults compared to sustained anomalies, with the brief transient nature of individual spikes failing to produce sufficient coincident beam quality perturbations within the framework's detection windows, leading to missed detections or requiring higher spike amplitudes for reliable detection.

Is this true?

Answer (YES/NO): NO